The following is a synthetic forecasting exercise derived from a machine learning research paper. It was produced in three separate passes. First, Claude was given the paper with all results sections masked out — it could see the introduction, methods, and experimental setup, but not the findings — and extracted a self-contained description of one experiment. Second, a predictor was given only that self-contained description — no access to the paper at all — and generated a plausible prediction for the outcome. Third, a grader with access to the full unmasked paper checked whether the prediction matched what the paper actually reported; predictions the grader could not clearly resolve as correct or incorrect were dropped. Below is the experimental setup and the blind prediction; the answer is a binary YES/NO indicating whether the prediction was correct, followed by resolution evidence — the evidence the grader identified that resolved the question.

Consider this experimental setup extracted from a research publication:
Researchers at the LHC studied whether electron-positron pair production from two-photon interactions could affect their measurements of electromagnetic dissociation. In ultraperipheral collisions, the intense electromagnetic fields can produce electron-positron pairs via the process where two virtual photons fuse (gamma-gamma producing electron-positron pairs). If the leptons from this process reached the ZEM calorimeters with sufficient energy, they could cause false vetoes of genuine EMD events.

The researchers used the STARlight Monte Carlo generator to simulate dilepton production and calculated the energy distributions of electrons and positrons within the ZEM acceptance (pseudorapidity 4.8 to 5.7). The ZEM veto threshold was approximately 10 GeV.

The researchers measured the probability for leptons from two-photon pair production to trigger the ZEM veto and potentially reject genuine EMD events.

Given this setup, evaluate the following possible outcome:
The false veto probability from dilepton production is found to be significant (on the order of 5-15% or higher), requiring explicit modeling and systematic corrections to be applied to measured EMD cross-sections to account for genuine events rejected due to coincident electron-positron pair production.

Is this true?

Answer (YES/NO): NO